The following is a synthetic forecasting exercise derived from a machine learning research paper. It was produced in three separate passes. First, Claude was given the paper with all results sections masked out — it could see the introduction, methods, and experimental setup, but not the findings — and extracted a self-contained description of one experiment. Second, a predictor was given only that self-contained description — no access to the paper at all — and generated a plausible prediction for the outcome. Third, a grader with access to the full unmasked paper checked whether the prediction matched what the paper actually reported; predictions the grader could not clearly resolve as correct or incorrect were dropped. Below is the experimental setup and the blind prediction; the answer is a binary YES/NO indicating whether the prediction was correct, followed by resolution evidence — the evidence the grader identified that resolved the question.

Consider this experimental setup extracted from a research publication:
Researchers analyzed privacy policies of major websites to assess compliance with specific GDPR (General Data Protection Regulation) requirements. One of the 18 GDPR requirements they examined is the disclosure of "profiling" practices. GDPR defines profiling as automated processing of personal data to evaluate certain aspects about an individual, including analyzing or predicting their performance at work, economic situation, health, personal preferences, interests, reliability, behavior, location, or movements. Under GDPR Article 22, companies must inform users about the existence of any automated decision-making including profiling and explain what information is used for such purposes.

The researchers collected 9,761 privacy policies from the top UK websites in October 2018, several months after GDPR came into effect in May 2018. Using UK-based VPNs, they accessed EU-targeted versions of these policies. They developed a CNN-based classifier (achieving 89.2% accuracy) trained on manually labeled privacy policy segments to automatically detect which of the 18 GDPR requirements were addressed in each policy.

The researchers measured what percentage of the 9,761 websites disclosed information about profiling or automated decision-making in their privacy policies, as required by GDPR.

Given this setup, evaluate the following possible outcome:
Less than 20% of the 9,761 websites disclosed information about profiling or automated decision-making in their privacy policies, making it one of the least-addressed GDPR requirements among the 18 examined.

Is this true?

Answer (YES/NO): YES